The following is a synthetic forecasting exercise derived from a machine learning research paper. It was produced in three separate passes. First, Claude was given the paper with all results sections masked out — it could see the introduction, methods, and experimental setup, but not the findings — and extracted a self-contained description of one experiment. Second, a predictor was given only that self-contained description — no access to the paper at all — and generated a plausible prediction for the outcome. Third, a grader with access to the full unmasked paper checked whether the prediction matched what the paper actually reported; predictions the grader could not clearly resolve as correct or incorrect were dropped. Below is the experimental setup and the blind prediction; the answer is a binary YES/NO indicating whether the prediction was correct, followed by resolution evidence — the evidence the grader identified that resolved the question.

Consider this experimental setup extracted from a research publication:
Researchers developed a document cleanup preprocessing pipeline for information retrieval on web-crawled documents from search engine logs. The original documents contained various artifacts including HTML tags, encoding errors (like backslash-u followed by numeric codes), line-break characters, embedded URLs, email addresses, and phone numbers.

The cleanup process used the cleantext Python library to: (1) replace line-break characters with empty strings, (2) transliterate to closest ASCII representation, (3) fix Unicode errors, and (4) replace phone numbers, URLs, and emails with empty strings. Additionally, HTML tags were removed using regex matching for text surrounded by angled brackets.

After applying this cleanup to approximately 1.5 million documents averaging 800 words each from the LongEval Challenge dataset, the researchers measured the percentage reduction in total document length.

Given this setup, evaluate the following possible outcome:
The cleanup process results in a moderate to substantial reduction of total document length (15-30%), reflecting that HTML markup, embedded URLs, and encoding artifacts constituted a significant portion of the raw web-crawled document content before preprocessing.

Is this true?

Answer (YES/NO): NO